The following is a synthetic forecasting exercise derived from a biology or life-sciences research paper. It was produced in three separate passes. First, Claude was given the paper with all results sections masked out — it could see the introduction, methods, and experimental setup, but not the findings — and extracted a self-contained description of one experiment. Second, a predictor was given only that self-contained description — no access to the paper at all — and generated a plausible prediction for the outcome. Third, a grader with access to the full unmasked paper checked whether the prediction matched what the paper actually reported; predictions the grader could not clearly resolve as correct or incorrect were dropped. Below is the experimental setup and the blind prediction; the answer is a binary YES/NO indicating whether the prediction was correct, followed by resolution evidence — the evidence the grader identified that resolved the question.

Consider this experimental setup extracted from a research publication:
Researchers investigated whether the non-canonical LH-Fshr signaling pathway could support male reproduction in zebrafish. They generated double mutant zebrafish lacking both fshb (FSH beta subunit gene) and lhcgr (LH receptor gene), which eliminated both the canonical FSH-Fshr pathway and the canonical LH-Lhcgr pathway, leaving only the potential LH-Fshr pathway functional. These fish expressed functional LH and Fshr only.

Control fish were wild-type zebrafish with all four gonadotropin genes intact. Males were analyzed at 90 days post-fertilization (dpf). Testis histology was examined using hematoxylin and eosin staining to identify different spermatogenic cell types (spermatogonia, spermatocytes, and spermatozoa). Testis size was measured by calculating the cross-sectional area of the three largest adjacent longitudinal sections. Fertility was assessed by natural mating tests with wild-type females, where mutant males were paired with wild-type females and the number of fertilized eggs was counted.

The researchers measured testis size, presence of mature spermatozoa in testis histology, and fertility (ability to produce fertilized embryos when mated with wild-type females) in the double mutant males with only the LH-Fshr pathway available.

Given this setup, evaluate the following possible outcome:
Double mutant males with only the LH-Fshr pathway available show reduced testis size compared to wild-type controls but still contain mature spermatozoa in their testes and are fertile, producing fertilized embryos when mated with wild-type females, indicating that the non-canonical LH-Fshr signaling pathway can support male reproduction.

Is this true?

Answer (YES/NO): YES